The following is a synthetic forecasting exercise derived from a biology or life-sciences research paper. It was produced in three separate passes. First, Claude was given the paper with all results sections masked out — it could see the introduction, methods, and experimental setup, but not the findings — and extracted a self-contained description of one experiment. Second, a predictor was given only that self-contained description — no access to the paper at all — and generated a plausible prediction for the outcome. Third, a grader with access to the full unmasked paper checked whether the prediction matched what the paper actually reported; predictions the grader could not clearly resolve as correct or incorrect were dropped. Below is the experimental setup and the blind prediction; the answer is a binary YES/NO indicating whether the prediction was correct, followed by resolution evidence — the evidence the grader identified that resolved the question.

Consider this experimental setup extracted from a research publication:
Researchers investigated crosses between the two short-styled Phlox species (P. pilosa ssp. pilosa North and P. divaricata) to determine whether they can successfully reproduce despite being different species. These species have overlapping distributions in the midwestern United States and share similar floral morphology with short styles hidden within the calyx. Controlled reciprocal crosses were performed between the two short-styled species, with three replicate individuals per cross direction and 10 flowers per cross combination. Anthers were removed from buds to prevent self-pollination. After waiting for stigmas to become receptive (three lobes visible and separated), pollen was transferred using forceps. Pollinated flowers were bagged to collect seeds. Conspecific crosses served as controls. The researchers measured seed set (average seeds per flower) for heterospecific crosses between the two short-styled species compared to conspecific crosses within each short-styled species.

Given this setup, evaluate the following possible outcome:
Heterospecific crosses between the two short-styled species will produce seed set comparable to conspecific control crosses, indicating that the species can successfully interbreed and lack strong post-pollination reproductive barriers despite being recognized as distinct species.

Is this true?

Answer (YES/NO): NO